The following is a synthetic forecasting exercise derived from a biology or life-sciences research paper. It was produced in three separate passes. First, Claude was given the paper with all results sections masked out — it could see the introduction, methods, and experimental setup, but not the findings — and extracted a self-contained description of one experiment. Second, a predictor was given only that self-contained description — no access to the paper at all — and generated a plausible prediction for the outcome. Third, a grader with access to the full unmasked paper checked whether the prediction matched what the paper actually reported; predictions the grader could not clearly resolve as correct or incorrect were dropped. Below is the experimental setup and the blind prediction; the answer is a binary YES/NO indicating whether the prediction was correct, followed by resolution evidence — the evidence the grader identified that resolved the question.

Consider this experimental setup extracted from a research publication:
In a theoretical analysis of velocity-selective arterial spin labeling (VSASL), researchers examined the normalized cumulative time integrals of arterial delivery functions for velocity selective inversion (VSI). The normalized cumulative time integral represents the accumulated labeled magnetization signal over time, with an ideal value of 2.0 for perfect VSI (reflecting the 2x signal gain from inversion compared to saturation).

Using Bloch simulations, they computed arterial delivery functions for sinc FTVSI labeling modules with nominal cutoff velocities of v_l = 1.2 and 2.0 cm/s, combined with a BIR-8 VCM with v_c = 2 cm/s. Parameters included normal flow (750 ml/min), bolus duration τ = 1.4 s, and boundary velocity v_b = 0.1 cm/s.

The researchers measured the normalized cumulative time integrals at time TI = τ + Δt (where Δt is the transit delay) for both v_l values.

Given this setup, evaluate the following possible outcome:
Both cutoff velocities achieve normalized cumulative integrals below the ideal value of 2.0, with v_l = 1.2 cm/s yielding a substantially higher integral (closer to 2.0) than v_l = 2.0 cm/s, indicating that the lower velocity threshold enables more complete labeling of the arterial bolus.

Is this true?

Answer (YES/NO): YES